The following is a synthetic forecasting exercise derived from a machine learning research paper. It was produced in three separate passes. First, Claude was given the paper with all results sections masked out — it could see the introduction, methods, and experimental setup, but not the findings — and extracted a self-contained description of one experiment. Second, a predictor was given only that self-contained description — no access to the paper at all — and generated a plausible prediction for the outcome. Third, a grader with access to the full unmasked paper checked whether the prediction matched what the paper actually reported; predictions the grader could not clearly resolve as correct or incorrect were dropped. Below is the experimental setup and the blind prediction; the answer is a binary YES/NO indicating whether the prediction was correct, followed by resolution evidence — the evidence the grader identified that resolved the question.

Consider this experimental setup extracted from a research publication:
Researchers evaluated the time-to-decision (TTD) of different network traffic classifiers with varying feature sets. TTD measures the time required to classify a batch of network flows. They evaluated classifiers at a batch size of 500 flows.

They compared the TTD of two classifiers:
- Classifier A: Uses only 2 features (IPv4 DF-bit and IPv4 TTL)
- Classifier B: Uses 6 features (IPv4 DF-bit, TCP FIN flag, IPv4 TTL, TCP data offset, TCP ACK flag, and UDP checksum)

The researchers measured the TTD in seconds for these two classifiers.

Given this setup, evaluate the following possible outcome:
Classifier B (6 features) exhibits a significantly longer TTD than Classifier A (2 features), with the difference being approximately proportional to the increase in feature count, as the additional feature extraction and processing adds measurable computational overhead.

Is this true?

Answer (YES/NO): NO